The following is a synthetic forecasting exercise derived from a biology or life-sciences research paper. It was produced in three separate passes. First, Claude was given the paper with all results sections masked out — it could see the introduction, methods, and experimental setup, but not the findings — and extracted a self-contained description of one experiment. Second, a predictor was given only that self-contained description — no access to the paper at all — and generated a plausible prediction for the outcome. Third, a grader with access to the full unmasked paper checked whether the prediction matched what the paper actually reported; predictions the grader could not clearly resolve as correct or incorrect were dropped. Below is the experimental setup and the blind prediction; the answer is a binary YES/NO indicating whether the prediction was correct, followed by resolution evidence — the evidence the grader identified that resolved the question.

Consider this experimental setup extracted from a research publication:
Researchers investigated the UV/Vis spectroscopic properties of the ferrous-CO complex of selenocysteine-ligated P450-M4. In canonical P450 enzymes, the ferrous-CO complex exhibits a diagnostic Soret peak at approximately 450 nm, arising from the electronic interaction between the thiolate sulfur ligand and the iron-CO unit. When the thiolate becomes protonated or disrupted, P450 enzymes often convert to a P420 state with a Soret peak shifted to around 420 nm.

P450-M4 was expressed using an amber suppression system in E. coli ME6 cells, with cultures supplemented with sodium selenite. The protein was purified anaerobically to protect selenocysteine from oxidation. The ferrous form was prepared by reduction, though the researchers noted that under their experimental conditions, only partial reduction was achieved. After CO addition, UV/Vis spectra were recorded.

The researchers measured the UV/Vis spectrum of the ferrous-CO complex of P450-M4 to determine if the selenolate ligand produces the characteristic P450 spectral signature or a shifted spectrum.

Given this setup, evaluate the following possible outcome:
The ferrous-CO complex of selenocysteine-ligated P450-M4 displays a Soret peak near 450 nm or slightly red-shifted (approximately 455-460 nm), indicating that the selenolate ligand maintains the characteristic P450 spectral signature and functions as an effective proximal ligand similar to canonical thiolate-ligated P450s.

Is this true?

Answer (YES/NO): YES